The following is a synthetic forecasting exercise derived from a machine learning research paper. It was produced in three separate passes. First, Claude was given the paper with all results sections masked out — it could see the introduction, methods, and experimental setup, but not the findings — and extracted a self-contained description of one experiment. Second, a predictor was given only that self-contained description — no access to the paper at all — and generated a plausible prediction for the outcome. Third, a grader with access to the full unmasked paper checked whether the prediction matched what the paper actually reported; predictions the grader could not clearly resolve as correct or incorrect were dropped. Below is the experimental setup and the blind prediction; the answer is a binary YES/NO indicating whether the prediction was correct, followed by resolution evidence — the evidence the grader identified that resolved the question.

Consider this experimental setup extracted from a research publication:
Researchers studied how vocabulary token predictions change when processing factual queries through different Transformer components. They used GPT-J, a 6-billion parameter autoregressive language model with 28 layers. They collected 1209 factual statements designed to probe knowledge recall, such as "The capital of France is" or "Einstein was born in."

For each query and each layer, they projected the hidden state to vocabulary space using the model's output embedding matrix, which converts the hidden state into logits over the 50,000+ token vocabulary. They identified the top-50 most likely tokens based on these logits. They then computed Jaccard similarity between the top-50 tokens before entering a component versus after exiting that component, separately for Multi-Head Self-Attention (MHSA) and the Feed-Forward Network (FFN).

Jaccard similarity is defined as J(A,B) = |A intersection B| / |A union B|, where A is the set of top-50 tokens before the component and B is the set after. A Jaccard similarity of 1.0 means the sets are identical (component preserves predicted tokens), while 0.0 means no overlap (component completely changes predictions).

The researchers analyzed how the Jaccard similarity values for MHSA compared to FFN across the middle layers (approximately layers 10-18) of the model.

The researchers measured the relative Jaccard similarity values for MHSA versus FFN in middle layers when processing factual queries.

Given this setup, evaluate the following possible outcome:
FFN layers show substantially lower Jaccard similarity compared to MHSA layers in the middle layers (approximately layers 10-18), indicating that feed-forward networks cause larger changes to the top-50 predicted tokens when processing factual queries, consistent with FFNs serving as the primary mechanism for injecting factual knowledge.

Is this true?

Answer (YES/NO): NO